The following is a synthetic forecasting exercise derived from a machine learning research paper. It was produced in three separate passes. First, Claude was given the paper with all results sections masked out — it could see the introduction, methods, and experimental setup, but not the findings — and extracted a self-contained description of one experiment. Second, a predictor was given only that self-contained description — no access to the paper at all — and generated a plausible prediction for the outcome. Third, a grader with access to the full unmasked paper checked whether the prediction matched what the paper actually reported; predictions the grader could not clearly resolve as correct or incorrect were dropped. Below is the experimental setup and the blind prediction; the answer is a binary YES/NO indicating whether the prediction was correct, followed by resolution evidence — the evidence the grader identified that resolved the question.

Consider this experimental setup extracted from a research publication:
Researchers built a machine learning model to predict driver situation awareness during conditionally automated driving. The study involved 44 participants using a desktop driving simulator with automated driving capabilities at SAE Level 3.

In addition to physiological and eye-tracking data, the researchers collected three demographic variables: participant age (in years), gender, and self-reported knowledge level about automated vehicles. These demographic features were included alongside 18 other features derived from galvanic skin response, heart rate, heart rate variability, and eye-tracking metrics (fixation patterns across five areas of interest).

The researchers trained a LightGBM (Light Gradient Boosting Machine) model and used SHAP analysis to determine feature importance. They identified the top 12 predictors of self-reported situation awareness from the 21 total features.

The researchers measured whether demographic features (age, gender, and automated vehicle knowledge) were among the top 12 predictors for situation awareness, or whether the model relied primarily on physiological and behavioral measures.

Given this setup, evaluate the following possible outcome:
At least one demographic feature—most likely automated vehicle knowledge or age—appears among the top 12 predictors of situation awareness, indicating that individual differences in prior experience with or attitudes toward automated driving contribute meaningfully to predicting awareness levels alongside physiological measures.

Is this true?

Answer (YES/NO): YES